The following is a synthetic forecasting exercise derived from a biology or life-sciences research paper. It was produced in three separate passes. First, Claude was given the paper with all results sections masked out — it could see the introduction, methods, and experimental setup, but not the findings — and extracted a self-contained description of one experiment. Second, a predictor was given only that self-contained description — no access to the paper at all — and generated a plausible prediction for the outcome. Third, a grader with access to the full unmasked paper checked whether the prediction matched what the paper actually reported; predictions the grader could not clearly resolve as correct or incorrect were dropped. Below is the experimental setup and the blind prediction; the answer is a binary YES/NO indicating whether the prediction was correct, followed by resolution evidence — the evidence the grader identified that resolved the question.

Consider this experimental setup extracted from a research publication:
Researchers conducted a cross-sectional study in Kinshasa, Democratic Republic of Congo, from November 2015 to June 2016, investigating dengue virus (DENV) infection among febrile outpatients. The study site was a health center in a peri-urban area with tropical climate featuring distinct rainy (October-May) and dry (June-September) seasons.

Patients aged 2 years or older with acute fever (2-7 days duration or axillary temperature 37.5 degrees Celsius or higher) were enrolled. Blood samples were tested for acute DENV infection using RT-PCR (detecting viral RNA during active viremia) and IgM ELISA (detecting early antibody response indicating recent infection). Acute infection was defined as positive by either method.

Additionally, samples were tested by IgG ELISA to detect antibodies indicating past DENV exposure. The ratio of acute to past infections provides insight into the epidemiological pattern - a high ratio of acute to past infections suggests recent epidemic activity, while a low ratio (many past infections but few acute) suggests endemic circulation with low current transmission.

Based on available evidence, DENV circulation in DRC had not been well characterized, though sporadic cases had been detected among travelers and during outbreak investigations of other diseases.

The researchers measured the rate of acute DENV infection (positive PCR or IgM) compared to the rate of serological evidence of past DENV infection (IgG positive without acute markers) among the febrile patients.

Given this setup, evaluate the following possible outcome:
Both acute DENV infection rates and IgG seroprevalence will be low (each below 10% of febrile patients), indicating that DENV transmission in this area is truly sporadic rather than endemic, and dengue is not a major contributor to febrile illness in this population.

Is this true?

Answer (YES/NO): NO